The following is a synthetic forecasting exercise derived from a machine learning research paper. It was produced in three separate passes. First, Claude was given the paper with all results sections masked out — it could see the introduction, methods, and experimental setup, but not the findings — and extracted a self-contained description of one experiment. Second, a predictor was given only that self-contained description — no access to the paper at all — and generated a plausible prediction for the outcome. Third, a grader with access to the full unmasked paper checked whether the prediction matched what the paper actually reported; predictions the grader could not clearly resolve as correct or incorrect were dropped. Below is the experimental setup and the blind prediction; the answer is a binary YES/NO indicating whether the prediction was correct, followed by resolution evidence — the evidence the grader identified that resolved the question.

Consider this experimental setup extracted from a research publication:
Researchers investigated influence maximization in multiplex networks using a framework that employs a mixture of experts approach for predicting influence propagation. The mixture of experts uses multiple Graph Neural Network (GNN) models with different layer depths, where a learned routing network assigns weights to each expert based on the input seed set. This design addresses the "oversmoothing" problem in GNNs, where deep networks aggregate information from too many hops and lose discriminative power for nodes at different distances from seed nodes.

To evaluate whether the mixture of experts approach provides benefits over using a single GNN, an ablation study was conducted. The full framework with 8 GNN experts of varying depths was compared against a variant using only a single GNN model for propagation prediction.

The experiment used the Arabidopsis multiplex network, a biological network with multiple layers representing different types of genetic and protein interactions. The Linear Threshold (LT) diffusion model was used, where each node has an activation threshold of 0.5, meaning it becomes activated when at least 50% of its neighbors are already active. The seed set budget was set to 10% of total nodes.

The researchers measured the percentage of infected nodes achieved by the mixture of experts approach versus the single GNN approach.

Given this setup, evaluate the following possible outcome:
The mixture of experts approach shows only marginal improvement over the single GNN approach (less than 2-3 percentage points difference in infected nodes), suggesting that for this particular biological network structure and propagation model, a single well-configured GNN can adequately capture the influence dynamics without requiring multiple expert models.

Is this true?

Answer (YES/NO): NO